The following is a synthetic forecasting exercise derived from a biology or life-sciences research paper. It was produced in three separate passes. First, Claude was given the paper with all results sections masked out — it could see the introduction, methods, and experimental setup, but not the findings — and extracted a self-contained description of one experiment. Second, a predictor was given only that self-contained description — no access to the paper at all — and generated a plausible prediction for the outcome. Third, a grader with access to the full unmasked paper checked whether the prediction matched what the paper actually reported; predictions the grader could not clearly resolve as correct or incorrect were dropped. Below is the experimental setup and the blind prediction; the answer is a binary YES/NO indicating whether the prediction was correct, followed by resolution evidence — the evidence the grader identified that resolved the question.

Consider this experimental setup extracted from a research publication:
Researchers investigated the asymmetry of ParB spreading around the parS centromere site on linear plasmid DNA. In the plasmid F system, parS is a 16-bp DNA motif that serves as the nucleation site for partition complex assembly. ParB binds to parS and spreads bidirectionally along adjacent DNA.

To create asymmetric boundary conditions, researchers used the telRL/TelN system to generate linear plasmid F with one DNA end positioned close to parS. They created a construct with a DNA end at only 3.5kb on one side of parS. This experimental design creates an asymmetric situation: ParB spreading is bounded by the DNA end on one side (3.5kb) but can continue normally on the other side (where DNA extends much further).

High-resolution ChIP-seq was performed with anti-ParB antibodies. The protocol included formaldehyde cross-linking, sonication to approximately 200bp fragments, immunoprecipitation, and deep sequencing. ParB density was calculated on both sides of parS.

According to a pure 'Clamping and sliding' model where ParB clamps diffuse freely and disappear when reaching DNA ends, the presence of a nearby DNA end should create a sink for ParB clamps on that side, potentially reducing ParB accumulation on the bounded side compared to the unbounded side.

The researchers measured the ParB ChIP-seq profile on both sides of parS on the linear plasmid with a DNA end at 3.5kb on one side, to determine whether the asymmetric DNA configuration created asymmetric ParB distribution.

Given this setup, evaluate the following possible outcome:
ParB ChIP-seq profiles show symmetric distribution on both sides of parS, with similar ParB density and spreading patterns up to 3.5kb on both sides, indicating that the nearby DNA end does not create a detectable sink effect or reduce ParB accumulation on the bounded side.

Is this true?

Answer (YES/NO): YES